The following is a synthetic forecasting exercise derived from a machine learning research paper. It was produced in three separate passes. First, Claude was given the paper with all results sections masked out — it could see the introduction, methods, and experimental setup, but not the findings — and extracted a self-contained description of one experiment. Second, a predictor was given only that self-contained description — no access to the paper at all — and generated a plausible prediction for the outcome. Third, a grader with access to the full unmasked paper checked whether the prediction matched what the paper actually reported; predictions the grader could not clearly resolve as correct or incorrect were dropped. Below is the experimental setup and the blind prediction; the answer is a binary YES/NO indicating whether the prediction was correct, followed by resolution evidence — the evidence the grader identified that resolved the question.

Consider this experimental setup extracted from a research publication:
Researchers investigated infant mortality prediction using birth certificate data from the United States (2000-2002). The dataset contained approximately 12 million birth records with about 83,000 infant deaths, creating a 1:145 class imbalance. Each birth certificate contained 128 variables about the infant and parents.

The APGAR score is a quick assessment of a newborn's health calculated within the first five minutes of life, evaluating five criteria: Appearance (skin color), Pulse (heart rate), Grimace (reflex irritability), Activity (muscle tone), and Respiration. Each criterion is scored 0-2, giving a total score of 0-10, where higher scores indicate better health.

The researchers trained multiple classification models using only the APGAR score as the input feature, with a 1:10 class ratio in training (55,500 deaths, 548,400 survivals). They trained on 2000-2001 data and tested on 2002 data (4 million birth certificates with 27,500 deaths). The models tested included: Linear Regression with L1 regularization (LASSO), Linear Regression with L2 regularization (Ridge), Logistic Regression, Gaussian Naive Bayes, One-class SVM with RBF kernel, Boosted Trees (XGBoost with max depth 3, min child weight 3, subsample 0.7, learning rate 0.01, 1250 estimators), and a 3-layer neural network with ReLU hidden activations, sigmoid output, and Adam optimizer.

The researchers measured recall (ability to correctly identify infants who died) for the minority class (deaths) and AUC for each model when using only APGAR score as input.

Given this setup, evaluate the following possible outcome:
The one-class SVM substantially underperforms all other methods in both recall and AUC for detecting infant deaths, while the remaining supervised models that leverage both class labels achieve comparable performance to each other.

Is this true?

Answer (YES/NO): NO